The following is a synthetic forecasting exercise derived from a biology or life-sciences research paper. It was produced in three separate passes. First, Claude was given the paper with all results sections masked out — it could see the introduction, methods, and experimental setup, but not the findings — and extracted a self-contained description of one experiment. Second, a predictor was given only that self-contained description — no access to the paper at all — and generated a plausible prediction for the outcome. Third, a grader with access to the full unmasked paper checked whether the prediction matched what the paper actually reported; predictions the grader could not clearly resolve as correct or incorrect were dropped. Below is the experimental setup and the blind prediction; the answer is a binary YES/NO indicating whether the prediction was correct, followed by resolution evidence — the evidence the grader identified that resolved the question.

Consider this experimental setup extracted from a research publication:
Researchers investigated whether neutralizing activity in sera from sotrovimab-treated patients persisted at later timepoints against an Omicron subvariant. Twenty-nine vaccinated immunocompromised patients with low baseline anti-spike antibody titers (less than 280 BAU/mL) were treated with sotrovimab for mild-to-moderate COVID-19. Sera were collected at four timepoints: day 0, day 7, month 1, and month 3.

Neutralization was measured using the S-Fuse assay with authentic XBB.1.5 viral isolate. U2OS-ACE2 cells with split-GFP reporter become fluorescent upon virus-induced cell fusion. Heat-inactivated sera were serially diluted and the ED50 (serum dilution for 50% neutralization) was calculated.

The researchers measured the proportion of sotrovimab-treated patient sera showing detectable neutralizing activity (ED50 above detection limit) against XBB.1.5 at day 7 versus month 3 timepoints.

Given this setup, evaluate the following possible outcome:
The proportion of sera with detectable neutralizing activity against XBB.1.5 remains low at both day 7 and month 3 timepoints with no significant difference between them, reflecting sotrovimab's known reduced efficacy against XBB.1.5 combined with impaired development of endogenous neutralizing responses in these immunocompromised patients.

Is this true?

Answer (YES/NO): NO